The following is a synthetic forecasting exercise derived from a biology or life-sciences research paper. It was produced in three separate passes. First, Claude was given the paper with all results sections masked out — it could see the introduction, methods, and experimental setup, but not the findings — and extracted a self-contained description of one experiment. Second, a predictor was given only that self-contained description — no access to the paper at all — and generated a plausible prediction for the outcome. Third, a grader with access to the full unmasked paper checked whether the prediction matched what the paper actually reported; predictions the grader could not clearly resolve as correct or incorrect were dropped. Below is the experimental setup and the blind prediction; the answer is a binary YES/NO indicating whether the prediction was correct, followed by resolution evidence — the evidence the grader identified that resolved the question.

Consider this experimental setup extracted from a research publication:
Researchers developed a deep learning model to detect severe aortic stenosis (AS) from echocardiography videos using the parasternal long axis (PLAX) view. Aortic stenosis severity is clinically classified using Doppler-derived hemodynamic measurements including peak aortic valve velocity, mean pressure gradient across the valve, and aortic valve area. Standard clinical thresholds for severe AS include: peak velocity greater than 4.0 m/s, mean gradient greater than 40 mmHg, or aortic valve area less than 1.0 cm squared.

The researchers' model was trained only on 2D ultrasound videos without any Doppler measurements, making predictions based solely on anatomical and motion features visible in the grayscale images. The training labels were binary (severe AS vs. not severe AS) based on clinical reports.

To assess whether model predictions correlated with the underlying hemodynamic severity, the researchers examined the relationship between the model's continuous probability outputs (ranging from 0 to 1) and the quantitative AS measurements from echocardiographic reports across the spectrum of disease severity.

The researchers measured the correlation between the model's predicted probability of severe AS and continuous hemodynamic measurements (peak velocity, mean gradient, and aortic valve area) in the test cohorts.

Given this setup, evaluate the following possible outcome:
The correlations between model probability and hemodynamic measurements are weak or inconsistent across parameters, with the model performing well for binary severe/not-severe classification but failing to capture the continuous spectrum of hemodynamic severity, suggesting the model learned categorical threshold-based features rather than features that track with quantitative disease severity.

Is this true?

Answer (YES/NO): NO